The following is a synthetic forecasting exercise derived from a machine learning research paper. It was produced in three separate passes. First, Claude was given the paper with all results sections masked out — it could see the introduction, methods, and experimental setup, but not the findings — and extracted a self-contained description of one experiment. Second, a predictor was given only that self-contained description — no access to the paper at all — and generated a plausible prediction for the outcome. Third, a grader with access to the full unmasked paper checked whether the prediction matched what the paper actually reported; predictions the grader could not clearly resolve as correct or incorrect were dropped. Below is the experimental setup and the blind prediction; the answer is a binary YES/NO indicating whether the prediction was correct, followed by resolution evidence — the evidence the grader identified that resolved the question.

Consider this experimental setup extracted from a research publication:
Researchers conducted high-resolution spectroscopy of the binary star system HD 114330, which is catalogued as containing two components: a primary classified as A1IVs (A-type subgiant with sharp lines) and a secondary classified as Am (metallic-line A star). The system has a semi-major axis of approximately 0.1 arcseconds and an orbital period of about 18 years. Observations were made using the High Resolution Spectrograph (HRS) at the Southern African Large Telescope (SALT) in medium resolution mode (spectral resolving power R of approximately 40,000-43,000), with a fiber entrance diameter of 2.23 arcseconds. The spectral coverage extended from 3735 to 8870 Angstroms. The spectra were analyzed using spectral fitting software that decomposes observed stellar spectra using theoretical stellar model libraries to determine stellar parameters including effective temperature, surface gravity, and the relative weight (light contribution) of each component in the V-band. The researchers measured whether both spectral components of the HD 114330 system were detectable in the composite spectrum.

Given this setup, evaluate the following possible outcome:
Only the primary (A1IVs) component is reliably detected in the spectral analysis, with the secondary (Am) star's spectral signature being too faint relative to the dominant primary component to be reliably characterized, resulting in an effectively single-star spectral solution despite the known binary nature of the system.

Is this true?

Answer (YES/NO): YES